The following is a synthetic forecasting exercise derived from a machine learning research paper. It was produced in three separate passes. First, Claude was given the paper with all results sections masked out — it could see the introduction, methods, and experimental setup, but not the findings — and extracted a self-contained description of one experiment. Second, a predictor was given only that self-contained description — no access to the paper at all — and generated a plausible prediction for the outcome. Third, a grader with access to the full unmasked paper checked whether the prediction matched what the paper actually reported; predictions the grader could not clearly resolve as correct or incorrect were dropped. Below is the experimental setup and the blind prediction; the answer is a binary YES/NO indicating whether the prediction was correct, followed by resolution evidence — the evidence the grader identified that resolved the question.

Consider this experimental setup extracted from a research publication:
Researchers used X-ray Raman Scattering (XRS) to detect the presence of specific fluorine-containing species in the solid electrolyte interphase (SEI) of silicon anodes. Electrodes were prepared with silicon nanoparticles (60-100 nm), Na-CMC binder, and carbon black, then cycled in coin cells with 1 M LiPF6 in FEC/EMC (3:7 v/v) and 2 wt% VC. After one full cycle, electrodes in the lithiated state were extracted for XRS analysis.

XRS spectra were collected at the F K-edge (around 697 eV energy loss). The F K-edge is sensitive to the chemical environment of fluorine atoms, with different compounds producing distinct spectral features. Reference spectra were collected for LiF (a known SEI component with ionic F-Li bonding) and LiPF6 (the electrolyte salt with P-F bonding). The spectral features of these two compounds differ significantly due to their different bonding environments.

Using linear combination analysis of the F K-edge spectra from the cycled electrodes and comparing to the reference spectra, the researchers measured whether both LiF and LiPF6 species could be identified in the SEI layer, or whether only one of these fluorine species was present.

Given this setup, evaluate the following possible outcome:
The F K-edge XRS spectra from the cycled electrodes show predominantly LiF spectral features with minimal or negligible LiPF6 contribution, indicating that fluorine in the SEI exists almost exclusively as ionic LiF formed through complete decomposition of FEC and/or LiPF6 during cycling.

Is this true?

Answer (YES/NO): NO